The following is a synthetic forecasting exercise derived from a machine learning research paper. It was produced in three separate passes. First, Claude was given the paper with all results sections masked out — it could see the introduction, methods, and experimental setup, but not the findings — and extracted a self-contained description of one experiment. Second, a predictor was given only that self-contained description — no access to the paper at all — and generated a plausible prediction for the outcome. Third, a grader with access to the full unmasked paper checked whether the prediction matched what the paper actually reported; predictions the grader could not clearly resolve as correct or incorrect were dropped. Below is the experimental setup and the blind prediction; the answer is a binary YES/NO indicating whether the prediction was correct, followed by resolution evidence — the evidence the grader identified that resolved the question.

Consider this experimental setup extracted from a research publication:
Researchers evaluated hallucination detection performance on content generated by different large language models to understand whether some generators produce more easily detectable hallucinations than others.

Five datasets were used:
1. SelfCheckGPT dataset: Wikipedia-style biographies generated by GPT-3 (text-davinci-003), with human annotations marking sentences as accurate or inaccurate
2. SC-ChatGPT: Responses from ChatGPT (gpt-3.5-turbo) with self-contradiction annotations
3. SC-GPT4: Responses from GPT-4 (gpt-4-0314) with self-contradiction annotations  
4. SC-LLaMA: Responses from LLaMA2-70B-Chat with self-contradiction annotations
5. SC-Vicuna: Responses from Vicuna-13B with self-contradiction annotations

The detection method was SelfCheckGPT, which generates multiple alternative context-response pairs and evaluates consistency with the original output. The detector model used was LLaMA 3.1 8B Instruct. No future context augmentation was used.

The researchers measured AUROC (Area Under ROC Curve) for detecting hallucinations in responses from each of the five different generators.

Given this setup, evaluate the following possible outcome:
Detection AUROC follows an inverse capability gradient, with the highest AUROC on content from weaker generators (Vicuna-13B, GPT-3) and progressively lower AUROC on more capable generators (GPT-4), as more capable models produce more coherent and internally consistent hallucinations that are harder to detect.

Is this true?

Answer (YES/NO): NO